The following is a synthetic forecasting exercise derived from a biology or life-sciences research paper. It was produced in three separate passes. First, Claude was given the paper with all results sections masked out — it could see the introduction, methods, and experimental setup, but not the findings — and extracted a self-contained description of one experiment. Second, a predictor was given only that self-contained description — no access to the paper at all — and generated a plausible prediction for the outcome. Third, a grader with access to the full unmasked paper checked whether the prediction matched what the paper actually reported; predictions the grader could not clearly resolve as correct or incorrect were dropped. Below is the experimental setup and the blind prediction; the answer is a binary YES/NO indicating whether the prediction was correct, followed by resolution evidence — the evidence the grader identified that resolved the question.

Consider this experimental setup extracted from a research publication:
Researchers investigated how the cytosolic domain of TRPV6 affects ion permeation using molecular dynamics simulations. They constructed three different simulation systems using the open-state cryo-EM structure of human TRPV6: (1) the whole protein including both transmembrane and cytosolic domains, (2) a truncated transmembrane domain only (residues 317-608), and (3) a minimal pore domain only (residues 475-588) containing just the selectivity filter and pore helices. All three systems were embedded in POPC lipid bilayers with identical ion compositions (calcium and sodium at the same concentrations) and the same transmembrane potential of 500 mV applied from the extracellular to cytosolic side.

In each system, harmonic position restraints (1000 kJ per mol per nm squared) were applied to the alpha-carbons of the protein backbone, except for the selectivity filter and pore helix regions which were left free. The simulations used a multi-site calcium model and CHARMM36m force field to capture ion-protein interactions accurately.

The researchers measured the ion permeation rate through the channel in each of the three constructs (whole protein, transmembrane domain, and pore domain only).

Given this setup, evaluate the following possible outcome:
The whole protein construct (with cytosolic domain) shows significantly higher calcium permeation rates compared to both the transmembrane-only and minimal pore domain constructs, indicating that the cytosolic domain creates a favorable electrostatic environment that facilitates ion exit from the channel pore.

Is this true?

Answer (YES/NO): NO